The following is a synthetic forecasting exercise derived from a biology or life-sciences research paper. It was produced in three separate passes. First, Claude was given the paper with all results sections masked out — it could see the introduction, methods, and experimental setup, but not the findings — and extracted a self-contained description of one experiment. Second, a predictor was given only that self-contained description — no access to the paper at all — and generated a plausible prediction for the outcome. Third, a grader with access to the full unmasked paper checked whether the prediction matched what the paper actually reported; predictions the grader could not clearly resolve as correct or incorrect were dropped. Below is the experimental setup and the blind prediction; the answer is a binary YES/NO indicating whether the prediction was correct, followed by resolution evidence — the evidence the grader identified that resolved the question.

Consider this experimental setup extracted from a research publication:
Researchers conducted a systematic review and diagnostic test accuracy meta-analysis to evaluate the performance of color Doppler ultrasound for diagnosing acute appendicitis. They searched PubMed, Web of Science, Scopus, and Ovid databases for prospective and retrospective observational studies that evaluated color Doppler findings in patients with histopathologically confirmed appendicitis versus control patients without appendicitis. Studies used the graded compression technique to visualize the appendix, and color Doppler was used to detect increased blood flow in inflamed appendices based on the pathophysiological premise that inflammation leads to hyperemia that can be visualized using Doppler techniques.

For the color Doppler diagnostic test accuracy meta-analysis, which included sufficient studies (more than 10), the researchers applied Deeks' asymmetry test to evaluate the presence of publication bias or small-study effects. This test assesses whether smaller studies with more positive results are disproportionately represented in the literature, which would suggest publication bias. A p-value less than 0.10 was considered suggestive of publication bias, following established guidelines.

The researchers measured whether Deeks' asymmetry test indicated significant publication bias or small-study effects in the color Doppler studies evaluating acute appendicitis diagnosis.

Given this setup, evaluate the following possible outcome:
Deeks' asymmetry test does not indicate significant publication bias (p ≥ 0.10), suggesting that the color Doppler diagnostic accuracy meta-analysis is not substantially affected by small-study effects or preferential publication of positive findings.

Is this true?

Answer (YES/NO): NO